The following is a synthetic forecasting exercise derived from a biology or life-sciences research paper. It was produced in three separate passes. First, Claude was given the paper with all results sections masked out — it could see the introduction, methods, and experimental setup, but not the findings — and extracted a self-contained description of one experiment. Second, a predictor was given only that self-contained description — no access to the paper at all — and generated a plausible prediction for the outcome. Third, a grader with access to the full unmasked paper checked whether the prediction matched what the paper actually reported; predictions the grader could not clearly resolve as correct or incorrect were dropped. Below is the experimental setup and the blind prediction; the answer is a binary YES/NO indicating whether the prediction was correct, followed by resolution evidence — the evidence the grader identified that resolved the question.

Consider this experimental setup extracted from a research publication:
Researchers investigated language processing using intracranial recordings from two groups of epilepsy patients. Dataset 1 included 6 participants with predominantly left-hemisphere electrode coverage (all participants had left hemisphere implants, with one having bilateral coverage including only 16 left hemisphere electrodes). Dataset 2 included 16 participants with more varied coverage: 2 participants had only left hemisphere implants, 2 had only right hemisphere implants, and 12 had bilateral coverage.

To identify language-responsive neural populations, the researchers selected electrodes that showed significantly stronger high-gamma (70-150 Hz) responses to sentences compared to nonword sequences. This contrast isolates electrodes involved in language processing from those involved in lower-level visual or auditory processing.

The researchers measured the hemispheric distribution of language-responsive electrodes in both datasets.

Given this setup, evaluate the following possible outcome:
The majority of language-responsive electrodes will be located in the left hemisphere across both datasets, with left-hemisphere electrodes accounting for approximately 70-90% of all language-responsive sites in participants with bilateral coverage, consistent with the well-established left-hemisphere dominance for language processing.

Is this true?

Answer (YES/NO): NO